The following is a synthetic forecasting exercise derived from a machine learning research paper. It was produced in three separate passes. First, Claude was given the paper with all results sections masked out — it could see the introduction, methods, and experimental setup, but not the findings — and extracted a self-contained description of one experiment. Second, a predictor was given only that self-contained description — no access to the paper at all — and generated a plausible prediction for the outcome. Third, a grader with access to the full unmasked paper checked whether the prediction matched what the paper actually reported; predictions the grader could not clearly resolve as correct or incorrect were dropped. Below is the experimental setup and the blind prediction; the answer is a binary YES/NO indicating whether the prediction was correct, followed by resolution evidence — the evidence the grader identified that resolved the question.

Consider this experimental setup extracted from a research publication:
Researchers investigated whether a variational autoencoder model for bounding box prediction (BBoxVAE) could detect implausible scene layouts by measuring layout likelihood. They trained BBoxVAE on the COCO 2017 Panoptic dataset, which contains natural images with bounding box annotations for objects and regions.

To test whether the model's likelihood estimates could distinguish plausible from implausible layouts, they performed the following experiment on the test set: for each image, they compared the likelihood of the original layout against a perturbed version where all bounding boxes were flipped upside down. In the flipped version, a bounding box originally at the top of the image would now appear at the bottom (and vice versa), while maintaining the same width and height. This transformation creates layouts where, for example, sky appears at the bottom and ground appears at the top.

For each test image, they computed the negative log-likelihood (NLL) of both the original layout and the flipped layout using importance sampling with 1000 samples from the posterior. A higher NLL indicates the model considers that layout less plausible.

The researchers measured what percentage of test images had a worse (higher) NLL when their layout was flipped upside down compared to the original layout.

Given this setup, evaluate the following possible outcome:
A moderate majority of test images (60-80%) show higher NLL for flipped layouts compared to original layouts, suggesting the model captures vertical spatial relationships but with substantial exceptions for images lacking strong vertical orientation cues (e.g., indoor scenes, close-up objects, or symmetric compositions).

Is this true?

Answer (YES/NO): NO